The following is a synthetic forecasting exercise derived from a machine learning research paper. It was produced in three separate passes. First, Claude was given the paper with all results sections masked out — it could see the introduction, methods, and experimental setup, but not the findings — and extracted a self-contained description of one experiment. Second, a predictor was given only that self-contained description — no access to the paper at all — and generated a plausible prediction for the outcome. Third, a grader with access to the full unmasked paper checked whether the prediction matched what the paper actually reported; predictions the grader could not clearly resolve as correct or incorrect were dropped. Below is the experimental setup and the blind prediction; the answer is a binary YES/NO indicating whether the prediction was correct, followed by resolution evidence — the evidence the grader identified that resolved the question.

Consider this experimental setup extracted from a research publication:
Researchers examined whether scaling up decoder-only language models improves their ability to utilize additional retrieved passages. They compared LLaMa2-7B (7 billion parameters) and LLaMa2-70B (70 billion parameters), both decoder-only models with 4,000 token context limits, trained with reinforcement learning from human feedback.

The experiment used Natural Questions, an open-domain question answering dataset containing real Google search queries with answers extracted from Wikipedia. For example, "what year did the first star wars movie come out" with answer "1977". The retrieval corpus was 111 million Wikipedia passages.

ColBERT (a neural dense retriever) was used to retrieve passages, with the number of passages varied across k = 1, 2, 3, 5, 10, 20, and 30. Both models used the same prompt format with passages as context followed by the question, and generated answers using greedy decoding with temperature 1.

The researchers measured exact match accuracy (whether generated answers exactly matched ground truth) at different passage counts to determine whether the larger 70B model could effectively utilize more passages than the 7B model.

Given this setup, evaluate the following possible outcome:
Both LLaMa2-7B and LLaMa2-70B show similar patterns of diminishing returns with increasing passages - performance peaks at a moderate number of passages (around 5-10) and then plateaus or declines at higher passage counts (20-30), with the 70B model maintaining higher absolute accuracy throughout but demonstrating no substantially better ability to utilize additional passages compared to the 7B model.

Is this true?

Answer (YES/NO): NO